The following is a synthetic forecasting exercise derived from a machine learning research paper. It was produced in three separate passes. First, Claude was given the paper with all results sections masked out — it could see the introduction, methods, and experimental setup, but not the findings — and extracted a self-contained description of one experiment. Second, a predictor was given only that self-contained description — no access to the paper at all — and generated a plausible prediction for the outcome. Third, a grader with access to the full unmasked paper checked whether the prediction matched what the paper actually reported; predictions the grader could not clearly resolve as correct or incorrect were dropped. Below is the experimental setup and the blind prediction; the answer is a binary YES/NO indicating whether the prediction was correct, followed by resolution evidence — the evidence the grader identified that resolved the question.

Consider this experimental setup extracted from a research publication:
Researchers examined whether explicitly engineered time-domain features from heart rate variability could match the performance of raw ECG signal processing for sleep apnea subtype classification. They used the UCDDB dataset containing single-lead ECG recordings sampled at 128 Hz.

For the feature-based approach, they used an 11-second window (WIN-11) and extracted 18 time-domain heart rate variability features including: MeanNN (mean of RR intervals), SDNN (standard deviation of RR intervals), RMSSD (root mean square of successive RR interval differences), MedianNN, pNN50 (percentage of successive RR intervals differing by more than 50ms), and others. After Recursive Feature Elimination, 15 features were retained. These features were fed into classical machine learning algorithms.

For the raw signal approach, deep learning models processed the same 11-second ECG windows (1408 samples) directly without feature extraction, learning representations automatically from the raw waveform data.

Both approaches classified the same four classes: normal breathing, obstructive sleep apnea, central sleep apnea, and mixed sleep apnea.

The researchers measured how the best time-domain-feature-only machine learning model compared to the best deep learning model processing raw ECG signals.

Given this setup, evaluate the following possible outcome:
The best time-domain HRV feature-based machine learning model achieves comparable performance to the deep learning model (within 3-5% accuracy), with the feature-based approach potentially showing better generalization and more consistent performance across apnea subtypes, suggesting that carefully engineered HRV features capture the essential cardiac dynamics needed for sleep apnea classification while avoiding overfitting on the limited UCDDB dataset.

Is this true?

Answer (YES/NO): NO